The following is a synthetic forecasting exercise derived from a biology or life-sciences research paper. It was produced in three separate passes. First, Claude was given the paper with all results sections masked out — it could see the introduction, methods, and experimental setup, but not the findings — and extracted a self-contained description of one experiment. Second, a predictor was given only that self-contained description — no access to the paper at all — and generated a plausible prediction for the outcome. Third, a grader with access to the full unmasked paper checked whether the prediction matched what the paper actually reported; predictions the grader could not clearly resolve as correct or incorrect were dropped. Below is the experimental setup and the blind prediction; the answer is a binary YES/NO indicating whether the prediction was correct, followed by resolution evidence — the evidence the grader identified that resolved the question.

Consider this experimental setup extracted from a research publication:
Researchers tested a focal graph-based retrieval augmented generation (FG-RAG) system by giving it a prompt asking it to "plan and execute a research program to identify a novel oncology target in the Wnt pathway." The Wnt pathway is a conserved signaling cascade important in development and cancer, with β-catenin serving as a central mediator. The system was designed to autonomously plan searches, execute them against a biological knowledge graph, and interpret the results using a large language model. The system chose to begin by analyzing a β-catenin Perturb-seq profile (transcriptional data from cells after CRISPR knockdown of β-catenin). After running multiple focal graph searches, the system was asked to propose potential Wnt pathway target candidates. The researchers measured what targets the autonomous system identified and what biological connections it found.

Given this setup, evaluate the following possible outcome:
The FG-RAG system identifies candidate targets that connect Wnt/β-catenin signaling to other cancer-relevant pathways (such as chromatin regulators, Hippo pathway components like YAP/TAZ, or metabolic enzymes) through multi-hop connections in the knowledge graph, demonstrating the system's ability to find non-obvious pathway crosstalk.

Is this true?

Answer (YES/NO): YES